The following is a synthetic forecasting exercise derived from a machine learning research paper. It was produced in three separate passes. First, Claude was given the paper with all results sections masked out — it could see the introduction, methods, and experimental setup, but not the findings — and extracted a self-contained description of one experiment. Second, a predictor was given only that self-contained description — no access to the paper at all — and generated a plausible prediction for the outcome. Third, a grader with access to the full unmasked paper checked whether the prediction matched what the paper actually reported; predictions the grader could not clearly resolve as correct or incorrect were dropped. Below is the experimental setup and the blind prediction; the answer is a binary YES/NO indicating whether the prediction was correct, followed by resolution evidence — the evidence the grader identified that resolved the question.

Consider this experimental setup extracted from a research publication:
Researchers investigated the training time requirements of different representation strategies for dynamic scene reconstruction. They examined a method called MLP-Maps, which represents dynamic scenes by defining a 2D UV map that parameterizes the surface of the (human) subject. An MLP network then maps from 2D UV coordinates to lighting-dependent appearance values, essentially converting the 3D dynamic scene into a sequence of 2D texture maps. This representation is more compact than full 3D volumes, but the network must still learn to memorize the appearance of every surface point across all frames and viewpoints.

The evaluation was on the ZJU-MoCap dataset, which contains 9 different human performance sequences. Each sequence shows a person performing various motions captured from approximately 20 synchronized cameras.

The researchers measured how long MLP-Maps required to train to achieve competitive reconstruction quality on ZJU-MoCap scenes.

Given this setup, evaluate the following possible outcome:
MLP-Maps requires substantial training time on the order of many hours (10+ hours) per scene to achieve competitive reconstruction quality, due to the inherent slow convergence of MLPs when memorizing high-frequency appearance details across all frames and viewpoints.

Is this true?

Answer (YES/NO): YES